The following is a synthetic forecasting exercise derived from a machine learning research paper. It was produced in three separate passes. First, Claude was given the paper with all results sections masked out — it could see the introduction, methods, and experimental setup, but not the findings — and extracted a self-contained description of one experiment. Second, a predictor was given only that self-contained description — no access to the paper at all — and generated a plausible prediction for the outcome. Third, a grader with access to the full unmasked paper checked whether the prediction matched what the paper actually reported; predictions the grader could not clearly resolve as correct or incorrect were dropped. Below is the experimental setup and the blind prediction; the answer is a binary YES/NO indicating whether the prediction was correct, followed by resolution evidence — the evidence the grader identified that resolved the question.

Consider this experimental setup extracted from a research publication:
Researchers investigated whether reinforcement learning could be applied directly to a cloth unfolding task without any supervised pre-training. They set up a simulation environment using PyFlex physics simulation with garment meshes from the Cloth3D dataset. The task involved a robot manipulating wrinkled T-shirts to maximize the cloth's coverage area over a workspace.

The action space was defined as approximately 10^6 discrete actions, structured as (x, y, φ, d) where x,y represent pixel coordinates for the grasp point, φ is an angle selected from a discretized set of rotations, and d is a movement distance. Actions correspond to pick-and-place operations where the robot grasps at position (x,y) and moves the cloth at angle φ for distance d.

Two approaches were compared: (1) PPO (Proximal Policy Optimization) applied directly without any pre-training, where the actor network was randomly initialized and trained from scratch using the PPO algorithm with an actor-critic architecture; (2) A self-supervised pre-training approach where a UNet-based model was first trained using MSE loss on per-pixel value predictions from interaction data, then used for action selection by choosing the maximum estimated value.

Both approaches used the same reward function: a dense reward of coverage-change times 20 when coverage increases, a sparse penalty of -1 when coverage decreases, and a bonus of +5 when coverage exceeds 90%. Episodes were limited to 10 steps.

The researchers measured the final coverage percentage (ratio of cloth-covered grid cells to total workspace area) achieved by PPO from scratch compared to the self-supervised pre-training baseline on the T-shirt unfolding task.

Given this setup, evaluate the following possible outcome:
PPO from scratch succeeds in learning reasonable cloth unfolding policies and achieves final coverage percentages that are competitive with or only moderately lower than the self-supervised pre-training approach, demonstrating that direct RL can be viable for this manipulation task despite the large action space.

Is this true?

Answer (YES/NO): NO